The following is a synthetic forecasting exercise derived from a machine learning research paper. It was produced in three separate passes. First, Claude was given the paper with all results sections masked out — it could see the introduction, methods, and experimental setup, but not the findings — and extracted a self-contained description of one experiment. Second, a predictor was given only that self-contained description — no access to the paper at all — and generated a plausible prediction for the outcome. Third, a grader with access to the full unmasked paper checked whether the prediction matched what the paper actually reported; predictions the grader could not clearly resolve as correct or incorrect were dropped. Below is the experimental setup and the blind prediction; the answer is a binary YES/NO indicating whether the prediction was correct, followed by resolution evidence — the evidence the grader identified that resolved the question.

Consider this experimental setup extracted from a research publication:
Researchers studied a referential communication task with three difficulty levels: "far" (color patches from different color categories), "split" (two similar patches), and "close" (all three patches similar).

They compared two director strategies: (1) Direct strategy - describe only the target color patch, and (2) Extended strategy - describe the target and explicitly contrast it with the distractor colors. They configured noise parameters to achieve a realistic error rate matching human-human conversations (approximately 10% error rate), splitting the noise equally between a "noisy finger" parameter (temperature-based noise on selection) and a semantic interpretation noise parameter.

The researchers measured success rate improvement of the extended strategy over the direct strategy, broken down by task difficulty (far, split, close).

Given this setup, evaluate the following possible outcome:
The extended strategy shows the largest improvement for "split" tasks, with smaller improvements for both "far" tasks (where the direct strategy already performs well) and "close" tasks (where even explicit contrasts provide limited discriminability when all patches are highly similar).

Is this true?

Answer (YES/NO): NO